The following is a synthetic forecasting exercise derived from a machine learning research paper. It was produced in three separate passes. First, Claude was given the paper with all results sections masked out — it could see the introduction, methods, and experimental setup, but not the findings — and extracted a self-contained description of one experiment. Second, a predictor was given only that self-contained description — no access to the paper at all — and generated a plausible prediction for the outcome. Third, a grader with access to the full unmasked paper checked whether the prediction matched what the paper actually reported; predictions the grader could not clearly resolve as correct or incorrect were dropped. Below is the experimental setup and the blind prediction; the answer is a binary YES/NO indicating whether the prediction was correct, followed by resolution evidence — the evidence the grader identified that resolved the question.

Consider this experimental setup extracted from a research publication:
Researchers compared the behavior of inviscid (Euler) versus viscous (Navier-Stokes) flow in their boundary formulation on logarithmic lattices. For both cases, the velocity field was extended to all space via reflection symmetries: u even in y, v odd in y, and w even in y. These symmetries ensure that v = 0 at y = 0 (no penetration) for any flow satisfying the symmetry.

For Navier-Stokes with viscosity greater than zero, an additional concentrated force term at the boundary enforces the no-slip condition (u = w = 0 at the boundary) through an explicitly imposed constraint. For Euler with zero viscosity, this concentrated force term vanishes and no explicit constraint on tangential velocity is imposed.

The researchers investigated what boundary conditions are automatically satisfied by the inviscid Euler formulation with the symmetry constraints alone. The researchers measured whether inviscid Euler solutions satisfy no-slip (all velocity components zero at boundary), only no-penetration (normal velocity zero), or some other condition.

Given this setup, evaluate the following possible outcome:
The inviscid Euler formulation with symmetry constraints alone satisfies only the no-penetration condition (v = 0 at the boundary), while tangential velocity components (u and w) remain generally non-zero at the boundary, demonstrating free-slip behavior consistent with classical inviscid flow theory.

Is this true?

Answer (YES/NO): YES